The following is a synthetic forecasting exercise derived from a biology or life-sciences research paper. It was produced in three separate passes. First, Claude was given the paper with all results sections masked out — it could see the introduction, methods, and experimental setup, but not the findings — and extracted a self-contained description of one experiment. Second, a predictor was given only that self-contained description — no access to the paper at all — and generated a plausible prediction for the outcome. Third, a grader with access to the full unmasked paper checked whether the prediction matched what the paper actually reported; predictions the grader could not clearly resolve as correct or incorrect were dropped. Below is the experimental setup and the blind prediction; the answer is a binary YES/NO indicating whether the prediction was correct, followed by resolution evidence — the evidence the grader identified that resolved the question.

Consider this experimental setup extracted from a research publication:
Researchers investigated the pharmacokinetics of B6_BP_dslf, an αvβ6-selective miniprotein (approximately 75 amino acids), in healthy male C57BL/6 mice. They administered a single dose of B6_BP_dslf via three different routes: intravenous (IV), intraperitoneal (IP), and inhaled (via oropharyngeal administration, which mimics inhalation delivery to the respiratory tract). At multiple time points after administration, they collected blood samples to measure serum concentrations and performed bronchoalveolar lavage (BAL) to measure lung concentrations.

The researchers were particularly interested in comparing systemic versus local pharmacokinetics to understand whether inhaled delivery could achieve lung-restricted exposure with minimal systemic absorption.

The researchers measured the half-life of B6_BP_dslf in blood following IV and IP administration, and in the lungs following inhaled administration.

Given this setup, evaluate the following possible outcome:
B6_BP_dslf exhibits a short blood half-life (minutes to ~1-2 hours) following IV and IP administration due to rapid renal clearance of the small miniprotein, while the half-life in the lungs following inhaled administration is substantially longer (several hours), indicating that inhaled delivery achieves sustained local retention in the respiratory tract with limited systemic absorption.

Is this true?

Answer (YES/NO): NO